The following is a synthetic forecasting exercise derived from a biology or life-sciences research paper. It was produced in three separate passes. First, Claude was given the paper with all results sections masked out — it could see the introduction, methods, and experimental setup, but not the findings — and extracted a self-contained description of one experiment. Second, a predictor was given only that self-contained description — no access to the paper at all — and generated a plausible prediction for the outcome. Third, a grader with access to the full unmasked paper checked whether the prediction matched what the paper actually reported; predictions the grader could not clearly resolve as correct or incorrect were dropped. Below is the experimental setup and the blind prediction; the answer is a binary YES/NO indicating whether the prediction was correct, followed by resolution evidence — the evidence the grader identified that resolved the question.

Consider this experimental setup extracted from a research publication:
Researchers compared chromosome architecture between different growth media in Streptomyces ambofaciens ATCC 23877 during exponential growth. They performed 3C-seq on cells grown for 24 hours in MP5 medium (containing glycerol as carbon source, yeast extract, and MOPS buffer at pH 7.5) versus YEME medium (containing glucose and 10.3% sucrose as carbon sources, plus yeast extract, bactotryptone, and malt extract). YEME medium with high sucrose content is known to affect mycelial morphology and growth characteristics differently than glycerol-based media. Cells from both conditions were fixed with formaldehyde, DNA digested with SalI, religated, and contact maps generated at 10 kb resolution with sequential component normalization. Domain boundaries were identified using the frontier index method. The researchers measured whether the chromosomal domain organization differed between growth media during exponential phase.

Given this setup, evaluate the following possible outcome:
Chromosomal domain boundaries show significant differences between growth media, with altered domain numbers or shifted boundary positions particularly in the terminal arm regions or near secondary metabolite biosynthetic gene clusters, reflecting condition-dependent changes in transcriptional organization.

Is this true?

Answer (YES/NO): NO